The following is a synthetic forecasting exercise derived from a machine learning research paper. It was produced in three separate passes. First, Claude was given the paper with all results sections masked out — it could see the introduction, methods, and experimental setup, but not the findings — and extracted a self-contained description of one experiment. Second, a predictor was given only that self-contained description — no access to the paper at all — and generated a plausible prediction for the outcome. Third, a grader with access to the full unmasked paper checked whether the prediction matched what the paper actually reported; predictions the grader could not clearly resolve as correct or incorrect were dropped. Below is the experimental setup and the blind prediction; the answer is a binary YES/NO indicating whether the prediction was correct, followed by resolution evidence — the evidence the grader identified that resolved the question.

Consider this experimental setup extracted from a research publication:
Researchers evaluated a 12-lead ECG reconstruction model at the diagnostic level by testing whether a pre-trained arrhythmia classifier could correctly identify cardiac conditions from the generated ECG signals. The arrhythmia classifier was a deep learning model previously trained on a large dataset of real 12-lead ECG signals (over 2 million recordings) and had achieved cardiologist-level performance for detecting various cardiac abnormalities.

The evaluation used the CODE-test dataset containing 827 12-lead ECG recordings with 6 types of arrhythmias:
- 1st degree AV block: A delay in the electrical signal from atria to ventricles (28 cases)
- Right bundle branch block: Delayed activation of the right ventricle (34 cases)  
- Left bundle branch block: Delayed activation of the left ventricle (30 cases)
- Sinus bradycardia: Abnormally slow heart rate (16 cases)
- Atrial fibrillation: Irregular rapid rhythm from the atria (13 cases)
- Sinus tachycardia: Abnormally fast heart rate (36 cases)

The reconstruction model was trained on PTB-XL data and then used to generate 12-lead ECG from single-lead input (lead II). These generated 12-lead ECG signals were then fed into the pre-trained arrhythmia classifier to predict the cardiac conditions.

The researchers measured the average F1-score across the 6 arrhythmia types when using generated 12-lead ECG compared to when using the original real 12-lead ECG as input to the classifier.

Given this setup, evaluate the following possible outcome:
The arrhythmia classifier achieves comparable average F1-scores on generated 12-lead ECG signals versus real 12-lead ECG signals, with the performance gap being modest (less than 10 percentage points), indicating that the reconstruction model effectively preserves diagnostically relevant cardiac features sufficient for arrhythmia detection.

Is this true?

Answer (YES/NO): YES